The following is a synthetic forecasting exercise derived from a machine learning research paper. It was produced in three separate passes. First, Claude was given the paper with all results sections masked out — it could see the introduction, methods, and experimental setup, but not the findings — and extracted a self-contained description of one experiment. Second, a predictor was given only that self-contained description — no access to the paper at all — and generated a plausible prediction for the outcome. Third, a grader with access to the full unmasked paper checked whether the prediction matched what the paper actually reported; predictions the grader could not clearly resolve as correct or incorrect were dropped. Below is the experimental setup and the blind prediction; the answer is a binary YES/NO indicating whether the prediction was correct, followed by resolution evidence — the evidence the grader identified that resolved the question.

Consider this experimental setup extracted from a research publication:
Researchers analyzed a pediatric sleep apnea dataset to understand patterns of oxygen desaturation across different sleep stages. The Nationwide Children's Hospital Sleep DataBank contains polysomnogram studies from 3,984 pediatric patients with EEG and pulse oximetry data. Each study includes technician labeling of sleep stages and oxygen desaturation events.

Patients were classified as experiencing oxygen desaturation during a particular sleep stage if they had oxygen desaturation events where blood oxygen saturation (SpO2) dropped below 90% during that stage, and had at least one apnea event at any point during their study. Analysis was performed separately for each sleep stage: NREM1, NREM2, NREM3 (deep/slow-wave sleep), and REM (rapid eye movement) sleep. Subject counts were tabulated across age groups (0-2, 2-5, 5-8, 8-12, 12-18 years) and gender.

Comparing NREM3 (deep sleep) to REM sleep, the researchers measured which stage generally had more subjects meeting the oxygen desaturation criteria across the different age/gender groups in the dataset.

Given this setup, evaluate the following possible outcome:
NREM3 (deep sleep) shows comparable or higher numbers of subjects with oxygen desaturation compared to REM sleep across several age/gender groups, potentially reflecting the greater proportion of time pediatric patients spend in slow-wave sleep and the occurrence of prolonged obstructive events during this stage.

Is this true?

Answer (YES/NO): NO